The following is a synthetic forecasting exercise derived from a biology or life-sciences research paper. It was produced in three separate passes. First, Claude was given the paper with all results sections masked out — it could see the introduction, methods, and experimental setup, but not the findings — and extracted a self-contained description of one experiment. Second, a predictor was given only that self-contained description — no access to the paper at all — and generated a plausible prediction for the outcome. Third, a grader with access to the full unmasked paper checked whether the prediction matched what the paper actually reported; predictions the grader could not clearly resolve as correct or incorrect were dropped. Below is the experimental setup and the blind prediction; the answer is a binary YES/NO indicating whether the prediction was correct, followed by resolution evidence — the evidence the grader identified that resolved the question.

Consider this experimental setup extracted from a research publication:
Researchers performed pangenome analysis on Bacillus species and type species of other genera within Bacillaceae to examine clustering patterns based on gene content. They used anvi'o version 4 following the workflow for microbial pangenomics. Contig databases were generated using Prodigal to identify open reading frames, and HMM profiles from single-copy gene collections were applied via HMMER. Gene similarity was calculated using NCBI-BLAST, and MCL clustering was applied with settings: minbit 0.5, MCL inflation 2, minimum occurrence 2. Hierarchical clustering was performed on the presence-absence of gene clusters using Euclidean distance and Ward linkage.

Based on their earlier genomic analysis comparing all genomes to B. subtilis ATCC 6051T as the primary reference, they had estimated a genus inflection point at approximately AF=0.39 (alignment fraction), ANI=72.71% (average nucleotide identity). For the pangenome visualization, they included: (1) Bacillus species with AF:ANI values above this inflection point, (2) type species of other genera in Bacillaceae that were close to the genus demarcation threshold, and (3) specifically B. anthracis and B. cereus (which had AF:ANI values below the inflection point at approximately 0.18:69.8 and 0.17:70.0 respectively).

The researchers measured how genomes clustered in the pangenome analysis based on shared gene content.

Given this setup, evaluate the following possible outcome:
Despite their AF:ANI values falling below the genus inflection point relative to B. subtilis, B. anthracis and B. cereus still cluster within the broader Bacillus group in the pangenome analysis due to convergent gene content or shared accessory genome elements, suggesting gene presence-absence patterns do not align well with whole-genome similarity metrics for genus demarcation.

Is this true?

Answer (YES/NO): NO